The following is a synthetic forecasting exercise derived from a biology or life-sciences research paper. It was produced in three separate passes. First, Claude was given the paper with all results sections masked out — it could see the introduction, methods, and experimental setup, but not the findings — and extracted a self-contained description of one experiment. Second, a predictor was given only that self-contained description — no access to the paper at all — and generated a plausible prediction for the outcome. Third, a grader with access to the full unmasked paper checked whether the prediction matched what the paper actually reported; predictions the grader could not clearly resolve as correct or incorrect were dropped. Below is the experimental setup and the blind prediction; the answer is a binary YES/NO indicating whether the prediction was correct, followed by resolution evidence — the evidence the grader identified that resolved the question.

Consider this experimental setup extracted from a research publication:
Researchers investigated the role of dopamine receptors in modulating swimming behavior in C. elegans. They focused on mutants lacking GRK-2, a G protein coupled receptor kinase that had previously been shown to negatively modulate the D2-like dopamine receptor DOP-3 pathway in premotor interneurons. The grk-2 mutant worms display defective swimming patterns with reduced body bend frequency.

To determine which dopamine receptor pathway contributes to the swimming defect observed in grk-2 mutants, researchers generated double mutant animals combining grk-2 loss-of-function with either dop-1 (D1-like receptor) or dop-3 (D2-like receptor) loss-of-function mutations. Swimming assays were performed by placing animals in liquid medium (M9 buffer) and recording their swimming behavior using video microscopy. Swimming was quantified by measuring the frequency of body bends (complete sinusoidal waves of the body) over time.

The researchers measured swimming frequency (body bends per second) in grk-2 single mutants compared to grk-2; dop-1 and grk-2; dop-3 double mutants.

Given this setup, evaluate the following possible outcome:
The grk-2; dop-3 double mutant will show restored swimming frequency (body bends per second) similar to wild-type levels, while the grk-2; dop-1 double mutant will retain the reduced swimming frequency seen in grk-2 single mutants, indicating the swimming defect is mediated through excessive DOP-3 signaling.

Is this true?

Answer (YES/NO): NO